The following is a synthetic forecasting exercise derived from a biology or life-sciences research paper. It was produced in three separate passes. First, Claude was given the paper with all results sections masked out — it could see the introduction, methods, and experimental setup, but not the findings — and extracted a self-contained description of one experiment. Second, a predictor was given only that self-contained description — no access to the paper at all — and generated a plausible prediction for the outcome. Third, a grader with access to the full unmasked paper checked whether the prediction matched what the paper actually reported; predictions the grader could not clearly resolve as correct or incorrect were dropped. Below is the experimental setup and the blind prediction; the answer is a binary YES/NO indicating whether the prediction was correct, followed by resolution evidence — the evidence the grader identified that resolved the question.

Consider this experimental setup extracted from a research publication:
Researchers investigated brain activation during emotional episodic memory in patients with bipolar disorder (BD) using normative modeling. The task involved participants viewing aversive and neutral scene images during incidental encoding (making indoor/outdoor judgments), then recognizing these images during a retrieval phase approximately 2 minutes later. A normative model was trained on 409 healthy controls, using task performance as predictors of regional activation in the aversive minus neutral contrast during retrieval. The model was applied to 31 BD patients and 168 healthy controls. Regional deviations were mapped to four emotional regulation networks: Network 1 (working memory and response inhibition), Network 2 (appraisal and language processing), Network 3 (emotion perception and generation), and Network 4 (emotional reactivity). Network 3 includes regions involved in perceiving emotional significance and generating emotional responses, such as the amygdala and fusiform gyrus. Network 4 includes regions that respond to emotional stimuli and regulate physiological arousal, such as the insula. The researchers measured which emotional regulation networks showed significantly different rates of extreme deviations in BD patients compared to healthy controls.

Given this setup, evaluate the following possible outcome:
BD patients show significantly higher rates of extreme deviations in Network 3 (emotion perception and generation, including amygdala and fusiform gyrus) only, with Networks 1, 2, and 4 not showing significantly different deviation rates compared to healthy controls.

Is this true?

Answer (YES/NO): NO